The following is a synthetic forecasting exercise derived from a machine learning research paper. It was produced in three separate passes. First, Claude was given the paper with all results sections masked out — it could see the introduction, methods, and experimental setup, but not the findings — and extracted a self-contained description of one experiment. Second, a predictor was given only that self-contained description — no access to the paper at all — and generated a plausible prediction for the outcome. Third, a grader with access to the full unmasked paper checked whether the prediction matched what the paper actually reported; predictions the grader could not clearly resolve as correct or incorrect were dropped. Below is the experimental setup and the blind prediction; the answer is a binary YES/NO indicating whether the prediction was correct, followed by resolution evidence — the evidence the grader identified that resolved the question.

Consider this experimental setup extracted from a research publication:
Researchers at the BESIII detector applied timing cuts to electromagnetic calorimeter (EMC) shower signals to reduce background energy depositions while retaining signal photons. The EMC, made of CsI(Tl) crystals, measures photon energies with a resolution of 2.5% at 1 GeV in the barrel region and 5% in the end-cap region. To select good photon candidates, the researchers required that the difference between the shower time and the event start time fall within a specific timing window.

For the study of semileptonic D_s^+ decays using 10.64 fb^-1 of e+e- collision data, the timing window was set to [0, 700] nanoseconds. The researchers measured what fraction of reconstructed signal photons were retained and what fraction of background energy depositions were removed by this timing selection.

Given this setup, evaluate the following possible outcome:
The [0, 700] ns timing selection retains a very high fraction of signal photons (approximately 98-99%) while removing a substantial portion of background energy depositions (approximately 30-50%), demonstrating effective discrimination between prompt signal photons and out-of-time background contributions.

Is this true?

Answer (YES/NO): NO